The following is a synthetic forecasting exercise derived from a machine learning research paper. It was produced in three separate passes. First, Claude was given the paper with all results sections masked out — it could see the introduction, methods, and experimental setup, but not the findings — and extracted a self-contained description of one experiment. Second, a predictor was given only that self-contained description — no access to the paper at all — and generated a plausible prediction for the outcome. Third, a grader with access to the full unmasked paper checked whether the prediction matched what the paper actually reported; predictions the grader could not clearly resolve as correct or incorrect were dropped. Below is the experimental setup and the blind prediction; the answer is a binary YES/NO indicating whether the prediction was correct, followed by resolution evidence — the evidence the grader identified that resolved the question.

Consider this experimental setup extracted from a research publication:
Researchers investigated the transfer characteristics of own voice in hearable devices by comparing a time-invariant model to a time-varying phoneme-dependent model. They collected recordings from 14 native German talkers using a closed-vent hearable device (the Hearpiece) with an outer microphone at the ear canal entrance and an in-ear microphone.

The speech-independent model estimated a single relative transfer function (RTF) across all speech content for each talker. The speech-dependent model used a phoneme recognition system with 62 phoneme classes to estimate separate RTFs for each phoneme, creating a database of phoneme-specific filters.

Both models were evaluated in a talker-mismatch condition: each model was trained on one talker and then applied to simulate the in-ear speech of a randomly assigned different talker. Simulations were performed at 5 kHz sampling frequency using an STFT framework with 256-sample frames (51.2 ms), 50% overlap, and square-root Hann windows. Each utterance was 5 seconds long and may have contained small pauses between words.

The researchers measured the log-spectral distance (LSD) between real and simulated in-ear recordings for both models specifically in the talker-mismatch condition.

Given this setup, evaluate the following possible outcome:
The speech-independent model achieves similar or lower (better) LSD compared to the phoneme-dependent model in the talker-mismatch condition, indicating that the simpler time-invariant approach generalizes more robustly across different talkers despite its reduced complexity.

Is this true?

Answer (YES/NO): NO